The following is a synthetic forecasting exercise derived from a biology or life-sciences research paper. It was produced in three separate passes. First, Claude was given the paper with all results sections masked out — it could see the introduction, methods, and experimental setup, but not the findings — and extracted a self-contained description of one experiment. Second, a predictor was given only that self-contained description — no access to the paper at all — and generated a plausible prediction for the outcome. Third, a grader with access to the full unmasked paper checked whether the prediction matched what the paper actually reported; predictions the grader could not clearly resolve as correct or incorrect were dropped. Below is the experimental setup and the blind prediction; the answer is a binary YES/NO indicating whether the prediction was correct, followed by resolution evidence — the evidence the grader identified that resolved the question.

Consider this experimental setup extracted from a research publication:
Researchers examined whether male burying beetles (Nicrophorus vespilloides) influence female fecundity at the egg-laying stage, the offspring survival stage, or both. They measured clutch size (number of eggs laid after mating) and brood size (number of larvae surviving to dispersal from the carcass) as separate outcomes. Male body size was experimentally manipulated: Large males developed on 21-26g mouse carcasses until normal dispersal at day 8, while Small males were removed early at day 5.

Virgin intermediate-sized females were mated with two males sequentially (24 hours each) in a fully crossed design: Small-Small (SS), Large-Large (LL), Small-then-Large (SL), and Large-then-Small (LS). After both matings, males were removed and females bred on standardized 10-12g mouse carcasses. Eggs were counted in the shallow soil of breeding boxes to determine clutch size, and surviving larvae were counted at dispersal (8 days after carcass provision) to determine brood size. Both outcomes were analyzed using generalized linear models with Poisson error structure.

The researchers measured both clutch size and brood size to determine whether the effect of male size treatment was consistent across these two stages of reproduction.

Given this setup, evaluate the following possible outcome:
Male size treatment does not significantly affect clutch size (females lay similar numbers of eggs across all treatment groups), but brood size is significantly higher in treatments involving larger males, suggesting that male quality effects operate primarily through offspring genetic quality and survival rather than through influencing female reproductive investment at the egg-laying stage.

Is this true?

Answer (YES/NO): NO